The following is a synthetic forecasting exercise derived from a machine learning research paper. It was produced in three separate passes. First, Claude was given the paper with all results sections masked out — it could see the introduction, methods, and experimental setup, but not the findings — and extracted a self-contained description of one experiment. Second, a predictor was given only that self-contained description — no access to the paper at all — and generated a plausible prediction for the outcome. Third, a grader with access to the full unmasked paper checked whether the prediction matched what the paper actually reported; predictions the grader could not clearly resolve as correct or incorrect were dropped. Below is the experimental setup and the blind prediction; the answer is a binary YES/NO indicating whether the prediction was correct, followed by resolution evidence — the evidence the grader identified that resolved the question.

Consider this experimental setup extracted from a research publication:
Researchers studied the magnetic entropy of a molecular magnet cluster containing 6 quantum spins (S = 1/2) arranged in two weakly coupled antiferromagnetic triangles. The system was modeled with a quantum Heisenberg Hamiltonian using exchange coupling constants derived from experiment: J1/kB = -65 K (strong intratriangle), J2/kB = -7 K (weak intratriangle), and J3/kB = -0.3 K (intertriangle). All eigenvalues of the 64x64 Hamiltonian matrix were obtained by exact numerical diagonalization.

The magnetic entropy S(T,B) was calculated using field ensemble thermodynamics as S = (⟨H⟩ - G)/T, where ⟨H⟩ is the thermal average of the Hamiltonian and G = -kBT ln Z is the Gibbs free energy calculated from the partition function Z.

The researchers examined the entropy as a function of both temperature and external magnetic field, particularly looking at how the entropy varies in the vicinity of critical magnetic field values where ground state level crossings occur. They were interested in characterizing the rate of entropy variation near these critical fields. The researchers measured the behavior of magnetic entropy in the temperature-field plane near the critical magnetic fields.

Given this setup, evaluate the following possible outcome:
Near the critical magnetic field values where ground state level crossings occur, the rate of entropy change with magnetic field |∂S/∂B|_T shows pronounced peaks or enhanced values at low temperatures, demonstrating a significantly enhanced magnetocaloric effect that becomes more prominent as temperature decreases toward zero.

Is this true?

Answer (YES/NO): YES